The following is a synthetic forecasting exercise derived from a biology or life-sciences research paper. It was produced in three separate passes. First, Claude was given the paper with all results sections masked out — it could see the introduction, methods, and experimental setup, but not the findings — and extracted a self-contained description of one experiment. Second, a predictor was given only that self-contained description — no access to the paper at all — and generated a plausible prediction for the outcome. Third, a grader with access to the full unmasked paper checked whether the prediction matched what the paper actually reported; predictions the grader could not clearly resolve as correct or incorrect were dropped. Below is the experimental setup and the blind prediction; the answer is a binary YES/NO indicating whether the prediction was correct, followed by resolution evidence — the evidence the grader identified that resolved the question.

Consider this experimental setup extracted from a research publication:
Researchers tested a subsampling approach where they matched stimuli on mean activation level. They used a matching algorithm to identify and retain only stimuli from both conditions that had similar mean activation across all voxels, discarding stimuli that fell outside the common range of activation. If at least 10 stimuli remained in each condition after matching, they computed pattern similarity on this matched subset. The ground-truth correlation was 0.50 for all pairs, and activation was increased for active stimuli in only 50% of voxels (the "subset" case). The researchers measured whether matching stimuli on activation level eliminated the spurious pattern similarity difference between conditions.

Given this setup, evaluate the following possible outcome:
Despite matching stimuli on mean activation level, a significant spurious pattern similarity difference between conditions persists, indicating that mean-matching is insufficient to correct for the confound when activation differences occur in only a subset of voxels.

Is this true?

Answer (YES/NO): NO